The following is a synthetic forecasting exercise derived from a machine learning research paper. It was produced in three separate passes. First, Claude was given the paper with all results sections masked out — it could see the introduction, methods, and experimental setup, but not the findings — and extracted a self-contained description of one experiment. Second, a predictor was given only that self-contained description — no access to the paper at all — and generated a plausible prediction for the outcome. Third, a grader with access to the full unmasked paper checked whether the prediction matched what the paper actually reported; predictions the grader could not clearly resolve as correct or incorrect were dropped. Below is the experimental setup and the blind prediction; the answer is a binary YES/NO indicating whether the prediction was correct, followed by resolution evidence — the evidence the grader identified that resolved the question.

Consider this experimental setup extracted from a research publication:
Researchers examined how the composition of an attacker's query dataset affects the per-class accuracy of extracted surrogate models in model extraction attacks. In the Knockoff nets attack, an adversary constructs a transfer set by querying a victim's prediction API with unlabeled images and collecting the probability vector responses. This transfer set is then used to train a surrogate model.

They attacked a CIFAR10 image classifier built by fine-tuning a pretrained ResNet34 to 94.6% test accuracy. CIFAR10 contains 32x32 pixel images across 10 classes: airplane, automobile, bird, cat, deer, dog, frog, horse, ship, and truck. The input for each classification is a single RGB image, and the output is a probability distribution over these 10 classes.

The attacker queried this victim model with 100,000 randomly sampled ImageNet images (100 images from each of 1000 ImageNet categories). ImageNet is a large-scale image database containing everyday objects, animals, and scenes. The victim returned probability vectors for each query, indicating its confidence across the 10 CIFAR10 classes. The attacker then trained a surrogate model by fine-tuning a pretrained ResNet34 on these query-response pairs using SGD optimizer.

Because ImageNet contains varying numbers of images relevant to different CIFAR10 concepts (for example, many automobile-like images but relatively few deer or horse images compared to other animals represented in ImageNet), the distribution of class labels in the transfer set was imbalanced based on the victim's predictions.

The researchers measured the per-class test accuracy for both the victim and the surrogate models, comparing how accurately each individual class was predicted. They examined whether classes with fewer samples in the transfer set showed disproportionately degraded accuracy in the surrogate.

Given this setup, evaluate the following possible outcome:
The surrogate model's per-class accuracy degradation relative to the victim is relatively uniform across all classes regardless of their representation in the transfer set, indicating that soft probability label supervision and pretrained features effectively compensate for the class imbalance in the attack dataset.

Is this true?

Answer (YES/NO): NO